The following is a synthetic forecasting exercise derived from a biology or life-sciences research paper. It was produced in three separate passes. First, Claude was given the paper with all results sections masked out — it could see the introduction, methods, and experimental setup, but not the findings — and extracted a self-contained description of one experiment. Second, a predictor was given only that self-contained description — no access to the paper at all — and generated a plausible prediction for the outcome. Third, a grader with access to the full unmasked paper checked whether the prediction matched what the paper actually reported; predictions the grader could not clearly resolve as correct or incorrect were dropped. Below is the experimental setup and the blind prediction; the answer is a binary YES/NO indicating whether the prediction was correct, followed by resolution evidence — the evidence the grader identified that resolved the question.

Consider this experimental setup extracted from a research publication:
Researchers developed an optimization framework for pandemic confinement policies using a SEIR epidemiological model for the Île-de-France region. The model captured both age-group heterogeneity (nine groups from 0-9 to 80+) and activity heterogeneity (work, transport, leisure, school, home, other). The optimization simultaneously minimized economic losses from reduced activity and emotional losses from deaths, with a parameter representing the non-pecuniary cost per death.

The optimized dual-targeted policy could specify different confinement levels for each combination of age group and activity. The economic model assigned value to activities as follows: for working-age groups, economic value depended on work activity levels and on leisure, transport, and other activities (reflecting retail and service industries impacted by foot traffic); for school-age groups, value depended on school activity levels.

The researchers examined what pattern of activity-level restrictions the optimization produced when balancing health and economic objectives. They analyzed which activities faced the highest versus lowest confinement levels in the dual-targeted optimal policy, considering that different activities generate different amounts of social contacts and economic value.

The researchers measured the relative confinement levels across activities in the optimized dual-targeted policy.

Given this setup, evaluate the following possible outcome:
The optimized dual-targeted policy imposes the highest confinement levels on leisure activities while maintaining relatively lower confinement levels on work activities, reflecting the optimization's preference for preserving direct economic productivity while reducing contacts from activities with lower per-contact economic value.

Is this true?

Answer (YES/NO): YES